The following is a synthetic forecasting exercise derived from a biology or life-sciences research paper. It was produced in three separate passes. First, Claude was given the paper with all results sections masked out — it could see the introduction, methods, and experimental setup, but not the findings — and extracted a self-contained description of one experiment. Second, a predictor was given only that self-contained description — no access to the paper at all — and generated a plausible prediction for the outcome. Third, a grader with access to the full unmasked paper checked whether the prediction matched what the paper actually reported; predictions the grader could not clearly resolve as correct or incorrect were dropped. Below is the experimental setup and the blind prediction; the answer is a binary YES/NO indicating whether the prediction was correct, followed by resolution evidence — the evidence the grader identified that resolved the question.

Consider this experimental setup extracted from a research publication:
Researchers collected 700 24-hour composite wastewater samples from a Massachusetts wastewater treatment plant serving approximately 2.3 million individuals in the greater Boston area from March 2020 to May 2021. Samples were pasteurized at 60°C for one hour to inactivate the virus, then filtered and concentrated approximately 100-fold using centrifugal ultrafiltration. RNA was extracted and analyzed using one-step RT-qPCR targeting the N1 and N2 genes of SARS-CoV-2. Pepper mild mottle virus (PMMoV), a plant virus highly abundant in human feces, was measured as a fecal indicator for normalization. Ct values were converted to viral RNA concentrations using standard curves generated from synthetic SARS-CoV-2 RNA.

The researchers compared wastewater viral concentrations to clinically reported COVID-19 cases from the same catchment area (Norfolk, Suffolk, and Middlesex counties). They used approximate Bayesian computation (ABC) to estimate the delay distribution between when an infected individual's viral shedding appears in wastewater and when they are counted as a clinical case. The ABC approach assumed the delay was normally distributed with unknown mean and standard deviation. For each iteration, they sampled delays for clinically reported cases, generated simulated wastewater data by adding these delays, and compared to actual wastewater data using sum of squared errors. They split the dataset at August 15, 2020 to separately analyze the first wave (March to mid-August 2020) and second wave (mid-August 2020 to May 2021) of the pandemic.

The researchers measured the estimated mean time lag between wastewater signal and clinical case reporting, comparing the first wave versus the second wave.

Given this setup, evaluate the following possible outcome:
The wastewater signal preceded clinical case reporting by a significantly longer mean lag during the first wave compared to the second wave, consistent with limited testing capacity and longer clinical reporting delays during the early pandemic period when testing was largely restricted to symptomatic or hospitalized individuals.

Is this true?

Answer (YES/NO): YES